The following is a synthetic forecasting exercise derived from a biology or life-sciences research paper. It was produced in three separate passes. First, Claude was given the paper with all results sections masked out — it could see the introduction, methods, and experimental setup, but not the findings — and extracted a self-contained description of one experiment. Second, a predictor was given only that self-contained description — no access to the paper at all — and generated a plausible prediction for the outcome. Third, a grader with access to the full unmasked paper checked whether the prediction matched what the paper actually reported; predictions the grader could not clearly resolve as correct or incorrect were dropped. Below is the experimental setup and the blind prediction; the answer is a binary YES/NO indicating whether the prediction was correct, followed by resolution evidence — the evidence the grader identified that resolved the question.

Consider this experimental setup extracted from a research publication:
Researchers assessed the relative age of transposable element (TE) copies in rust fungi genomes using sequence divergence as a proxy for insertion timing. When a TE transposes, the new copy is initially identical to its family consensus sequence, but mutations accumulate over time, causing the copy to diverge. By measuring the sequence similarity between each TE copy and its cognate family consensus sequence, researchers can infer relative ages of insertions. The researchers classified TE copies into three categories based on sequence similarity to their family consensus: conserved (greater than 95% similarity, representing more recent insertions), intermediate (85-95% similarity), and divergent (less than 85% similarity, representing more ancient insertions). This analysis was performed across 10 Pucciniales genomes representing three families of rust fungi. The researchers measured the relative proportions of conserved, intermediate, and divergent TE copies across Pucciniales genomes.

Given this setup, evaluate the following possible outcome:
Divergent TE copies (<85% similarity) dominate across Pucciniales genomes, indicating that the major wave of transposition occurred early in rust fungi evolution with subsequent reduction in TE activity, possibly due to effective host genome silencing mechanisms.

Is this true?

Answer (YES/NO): NO